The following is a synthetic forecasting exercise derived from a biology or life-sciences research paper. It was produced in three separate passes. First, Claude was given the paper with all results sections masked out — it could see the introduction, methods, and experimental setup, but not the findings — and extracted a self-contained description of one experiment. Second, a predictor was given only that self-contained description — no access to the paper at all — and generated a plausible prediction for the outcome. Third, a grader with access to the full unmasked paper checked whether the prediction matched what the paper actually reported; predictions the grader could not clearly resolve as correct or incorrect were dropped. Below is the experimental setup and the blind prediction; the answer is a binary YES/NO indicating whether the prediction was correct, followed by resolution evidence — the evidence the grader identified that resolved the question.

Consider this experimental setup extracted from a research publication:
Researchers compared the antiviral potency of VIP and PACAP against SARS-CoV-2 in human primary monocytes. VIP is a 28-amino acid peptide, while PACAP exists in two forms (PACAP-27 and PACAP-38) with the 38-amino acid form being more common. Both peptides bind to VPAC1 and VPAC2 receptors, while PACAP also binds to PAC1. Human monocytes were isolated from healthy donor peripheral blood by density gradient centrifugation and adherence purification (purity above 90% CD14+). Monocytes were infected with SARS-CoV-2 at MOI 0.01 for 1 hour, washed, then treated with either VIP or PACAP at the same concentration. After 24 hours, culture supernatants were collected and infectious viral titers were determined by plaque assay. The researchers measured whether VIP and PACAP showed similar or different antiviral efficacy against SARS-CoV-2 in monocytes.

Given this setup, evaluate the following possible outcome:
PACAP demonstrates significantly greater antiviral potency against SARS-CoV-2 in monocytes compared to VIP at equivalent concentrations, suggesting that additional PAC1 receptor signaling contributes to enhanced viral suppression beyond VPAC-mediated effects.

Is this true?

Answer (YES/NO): NO